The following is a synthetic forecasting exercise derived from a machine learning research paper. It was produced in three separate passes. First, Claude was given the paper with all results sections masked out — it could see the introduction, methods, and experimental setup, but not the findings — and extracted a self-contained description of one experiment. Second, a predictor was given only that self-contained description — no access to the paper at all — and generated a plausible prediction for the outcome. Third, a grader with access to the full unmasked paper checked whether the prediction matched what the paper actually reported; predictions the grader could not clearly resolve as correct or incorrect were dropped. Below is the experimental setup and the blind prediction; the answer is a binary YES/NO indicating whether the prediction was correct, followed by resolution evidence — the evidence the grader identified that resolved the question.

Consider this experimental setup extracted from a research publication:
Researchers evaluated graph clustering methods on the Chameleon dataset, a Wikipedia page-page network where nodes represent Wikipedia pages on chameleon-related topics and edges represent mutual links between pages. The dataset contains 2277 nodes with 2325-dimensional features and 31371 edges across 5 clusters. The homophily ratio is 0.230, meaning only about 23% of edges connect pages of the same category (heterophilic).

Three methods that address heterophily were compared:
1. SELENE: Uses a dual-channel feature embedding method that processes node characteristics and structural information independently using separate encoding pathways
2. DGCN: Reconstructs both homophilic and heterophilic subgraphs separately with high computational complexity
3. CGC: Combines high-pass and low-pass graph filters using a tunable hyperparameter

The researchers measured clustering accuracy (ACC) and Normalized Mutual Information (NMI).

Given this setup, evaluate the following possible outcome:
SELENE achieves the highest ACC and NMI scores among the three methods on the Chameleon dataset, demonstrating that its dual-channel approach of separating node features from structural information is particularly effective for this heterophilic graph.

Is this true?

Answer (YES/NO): YES